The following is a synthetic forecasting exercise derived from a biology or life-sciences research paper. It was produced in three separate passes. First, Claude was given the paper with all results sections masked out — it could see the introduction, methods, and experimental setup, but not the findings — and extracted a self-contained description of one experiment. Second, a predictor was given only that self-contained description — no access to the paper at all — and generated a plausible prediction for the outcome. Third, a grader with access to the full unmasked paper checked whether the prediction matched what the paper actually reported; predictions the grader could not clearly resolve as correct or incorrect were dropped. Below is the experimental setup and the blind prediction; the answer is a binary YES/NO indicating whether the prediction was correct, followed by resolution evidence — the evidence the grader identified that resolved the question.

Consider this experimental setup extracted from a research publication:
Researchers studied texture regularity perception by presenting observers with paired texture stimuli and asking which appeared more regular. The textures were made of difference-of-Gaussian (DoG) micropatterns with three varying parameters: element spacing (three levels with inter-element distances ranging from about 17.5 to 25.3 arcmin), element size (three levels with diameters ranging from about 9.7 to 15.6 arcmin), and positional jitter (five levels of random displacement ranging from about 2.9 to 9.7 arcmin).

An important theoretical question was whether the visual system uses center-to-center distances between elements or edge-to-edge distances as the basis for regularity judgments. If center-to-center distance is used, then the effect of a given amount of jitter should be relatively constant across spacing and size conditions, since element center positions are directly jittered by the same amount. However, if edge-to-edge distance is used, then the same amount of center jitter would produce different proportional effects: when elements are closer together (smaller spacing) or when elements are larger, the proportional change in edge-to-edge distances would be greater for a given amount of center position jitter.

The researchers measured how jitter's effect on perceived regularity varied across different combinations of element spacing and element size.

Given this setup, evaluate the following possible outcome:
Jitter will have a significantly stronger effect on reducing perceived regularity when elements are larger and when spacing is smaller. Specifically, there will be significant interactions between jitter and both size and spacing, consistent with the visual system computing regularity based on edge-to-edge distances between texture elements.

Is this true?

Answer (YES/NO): YES